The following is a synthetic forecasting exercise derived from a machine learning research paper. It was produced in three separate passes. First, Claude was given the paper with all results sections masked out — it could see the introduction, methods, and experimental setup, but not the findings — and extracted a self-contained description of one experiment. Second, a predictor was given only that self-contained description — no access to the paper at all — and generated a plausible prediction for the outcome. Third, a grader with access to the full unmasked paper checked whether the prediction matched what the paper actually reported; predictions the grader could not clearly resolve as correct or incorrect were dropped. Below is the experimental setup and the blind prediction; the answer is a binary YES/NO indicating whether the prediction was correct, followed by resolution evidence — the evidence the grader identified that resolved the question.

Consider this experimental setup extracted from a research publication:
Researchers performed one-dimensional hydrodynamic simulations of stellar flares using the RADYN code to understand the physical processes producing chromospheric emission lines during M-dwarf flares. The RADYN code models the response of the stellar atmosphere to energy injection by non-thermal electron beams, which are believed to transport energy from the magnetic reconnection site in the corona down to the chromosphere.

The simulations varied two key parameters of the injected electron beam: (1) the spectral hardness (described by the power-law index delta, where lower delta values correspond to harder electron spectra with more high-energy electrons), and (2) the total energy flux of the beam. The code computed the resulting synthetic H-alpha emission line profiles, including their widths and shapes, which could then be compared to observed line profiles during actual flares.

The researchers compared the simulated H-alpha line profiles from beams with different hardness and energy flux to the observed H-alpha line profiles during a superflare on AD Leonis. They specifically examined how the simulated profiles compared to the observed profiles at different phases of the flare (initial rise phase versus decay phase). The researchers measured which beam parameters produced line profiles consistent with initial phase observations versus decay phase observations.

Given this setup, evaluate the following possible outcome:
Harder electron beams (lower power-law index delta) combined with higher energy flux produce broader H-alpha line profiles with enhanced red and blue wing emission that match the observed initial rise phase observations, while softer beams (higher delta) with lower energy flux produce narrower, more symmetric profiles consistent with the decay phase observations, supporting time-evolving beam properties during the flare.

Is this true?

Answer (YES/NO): YES